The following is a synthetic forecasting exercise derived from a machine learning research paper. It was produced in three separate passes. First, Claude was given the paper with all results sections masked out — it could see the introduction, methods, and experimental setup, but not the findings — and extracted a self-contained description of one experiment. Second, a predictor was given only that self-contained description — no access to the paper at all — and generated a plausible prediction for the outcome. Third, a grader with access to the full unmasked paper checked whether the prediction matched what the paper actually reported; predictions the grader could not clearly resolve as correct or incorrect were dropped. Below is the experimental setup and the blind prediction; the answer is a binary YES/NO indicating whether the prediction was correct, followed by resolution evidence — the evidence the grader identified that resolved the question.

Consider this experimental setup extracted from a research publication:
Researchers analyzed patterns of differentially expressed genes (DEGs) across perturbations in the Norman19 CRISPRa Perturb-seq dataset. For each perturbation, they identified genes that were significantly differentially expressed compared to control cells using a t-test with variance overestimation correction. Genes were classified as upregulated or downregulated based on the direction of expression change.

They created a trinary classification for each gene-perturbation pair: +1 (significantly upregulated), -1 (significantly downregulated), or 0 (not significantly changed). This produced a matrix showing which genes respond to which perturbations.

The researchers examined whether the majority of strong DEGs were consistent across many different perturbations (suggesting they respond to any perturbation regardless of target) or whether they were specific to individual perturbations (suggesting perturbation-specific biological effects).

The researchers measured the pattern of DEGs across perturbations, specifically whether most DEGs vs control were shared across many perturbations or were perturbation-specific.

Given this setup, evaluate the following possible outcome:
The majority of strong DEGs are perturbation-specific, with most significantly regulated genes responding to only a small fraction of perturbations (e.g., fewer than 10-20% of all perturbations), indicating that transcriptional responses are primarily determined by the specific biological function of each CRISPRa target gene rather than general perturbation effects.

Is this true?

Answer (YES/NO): NO